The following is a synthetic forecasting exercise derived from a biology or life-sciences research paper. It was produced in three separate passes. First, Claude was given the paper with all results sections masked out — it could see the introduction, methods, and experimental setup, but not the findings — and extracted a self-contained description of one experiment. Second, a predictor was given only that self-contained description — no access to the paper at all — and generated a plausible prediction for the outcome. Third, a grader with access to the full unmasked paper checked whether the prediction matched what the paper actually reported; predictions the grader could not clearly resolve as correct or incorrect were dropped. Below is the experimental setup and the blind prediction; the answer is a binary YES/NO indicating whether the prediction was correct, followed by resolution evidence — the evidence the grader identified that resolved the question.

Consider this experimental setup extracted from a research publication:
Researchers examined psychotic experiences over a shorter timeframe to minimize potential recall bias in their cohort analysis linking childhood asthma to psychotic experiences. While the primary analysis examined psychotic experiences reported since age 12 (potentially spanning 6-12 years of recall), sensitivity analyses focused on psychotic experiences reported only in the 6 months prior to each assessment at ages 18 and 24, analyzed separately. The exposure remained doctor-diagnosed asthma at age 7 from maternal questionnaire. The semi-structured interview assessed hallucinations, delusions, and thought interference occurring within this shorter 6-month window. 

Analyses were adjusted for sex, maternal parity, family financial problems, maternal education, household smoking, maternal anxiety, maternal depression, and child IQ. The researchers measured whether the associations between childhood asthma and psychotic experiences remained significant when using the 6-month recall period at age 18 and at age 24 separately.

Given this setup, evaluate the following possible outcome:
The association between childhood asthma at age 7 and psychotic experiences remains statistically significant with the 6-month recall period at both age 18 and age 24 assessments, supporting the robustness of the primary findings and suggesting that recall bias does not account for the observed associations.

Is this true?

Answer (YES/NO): YES